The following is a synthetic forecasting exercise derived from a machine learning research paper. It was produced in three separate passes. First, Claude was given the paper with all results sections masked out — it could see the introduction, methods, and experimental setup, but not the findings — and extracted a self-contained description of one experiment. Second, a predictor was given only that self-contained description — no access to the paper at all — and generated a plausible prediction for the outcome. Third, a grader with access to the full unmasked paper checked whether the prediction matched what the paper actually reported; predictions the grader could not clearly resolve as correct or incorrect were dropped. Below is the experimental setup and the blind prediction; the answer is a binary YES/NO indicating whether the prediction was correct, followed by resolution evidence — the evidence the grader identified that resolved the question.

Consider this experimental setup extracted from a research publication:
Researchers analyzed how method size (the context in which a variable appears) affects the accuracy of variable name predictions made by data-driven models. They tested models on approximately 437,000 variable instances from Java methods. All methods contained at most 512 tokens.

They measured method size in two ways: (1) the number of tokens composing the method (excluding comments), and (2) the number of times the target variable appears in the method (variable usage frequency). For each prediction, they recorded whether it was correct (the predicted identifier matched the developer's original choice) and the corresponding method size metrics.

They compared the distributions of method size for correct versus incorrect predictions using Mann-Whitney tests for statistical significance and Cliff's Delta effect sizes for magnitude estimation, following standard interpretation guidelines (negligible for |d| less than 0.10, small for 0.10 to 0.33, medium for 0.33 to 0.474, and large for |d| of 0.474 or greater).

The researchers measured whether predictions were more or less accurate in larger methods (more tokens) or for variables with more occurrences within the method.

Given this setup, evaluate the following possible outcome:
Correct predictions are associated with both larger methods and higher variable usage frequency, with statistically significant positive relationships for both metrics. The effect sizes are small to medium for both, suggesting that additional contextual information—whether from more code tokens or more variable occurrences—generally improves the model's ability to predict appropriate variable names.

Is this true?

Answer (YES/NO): NO